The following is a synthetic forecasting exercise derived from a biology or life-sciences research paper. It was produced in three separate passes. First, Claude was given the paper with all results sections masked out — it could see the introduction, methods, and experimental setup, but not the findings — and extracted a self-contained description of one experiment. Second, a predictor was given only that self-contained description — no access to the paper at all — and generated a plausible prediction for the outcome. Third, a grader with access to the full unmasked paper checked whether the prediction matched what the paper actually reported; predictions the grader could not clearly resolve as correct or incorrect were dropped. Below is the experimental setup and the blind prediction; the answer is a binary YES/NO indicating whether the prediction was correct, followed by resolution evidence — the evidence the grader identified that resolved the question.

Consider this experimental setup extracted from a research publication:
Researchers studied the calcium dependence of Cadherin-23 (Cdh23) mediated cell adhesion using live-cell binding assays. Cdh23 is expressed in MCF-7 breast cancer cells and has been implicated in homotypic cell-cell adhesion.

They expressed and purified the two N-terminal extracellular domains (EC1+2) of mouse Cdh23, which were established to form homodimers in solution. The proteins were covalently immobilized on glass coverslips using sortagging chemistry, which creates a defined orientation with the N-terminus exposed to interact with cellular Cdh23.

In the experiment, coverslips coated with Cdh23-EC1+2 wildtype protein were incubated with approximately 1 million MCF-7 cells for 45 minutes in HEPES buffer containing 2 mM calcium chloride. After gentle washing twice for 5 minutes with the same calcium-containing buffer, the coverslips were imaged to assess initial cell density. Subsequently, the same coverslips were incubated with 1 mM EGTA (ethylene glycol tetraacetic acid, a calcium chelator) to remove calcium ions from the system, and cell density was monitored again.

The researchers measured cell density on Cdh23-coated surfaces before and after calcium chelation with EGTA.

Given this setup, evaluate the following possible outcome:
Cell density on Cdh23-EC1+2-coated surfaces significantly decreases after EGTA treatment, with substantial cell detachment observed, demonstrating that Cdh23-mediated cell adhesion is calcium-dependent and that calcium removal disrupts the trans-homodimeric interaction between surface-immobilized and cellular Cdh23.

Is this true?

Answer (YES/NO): YES